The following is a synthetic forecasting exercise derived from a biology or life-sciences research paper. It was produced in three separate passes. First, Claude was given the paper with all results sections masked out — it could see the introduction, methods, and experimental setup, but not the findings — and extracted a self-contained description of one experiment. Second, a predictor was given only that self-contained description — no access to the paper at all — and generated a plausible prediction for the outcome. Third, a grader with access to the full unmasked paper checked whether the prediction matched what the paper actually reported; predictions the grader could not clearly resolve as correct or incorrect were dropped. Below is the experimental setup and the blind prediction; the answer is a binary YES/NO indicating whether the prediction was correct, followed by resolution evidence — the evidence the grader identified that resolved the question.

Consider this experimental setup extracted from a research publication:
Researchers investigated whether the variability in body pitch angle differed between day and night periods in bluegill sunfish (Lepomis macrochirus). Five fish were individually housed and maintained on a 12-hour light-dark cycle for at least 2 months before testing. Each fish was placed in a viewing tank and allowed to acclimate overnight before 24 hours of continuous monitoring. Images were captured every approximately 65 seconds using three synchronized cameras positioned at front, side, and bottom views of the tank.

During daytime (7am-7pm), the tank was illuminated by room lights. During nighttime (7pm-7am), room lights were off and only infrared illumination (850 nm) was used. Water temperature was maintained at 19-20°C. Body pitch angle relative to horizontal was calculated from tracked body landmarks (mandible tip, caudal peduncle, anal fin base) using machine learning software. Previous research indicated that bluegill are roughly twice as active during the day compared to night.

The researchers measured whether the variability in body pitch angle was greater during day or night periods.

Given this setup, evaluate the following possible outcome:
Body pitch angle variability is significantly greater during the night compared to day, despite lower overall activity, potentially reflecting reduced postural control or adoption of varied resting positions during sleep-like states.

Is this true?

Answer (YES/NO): NO